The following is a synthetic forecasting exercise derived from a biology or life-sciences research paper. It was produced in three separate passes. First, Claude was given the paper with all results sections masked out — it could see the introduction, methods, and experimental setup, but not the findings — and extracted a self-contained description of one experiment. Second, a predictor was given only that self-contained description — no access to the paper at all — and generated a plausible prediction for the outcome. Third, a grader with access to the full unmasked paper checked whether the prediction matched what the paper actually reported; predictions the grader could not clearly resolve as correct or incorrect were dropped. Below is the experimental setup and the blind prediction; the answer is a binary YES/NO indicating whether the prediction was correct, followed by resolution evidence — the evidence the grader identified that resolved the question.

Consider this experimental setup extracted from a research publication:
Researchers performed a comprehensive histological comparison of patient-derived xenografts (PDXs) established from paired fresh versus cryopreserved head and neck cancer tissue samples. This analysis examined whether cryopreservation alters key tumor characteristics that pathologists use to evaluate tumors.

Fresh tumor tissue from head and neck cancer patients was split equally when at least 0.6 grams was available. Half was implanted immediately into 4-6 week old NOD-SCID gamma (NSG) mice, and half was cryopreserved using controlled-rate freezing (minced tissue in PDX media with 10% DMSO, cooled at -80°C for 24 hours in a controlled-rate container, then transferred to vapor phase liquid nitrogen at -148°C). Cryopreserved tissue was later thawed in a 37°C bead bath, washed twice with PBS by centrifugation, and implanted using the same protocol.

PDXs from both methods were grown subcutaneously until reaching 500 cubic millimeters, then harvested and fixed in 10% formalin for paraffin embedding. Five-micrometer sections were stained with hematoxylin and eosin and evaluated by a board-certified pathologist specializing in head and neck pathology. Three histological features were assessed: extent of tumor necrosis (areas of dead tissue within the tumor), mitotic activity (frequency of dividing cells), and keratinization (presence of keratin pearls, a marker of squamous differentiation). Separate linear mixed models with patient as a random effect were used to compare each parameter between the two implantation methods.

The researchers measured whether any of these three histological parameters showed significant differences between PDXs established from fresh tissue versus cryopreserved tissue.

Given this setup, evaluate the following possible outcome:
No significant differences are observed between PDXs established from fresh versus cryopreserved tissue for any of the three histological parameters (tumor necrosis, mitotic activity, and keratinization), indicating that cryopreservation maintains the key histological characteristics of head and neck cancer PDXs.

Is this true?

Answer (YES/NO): YES